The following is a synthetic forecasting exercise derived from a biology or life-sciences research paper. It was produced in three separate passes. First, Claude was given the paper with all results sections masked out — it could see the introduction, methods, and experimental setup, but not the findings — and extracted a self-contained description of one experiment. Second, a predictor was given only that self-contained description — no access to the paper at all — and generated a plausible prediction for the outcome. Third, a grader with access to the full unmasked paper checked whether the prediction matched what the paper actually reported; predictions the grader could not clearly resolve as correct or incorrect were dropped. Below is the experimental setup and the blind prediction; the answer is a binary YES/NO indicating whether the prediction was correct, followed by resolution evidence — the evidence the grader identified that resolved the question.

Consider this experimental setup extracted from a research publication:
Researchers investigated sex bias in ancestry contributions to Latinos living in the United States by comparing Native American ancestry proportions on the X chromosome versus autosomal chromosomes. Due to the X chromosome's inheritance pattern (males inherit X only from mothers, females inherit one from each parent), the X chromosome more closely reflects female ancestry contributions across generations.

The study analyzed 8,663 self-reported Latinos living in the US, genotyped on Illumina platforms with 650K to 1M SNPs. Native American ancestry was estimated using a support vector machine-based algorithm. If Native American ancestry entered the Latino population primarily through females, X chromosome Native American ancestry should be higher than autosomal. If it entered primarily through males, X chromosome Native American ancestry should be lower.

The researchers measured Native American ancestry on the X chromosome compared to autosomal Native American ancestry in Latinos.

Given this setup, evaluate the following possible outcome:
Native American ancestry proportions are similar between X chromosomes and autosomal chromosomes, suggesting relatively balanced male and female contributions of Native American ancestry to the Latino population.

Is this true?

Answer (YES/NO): NO